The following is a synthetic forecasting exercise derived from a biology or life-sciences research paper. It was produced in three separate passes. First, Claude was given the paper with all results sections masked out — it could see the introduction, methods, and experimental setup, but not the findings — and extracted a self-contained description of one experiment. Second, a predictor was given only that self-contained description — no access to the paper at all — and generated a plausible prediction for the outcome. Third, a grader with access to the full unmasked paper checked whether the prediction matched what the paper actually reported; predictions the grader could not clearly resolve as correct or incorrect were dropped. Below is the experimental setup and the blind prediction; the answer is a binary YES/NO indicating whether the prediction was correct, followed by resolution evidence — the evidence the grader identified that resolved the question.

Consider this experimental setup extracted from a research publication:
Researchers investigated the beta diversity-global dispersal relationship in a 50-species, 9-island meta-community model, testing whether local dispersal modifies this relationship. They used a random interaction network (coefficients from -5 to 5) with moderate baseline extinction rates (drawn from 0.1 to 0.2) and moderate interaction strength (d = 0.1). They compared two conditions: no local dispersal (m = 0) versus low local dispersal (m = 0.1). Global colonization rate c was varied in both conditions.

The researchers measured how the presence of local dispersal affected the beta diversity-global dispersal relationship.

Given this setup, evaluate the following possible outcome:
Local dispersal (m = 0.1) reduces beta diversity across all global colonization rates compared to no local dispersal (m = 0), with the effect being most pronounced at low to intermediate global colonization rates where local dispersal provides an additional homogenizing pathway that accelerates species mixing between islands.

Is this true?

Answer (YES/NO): NO